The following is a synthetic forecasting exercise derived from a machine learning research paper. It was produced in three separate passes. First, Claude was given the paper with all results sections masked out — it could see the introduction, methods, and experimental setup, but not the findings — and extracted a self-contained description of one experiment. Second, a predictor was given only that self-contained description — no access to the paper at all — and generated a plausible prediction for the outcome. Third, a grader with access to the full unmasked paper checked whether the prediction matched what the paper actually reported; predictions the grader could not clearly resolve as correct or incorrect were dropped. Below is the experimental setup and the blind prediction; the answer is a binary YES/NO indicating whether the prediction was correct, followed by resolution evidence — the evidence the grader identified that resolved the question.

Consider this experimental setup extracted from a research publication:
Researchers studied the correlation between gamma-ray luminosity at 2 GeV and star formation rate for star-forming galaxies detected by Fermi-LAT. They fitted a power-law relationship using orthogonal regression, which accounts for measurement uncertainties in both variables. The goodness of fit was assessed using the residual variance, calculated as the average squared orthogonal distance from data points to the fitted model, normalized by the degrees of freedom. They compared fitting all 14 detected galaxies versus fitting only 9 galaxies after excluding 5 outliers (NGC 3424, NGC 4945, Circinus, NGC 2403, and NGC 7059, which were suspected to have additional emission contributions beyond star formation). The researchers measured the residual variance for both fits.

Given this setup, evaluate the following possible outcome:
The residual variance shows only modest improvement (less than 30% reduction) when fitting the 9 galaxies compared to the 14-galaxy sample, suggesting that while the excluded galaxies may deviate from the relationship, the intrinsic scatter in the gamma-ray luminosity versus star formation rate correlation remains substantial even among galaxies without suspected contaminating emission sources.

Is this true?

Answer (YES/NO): NO